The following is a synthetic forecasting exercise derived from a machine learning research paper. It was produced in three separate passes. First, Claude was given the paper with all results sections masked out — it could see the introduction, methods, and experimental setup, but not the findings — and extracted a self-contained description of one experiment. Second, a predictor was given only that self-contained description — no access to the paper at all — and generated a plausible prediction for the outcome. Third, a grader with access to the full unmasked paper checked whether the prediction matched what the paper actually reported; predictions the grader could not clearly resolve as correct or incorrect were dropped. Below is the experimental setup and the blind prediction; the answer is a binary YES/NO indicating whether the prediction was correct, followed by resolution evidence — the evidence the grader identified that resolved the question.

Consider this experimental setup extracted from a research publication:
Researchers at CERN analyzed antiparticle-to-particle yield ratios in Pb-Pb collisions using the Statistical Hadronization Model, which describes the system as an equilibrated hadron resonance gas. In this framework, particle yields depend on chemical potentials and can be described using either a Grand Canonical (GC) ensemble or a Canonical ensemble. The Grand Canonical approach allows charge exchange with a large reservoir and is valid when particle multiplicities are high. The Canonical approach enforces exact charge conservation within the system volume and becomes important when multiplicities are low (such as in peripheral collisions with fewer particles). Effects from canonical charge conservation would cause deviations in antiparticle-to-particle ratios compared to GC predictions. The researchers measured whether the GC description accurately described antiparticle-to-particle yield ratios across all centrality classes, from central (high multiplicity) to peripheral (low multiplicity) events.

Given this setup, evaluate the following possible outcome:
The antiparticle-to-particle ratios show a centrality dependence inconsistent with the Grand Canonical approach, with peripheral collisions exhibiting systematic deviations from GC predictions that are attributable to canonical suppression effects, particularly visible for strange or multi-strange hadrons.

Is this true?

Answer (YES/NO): NO